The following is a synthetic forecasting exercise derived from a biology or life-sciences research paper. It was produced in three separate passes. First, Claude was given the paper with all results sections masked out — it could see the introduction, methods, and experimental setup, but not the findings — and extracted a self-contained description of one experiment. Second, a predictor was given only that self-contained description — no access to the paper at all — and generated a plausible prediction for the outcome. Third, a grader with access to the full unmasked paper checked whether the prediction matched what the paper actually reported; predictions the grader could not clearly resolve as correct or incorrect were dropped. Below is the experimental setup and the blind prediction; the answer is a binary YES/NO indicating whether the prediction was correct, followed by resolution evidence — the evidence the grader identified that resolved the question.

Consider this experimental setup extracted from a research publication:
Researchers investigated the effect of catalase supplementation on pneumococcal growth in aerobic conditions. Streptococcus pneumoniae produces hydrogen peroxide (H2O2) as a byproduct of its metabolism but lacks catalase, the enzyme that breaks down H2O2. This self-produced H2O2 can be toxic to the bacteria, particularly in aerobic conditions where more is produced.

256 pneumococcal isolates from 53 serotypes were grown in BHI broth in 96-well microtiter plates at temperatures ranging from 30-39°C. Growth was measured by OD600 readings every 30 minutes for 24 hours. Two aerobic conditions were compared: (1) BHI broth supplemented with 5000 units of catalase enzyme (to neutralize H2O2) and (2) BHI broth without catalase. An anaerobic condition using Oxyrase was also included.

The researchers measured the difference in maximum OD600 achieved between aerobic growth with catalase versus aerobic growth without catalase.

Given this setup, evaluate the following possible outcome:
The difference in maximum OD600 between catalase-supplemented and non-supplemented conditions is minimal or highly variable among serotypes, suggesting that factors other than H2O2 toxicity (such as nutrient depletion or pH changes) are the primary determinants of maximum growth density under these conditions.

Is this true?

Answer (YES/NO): NO